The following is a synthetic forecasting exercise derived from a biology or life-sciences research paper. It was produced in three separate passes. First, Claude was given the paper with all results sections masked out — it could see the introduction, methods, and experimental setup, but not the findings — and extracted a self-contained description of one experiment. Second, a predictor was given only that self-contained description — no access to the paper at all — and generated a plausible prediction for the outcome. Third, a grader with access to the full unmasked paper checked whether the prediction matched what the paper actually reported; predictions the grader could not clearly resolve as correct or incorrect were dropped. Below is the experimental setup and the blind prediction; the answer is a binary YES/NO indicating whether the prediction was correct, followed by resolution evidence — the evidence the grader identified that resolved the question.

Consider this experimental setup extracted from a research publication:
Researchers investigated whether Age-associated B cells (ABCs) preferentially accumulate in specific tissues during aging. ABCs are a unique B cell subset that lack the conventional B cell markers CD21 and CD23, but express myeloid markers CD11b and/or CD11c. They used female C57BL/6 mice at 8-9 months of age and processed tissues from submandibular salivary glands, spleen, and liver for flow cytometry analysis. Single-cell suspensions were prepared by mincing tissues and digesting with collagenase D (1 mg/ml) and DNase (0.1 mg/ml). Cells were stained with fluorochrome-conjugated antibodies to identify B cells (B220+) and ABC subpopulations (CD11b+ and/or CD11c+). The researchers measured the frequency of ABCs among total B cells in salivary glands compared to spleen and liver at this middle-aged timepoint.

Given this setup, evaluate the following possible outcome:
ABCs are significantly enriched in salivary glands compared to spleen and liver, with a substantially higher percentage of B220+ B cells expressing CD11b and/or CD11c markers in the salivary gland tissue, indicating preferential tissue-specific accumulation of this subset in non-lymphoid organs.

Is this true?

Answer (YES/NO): YES